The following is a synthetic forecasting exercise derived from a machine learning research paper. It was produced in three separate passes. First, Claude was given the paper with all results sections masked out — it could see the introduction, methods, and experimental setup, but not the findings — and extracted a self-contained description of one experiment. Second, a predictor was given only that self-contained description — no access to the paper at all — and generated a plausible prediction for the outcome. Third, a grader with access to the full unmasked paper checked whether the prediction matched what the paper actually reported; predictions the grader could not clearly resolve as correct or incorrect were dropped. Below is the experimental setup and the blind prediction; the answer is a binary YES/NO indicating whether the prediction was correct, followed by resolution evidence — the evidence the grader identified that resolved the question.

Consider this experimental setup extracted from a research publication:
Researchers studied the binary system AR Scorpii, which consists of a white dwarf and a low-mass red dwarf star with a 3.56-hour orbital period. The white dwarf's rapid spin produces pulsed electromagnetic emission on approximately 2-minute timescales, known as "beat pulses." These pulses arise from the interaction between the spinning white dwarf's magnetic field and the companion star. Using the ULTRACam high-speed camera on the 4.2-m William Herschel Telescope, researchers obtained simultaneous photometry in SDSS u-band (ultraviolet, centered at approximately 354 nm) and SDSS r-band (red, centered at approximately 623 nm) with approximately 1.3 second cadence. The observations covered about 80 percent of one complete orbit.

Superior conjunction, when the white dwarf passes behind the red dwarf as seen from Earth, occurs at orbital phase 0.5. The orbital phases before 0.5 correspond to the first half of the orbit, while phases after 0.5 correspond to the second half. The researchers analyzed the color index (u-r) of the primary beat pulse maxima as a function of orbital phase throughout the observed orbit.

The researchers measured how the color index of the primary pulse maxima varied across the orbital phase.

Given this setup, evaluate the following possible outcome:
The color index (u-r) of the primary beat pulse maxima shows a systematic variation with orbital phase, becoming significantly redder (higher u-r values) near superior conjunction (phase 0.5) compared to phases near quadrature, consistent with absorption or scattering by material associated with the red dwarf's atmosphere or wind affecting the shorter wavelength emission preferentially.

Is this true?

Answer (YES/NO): NO